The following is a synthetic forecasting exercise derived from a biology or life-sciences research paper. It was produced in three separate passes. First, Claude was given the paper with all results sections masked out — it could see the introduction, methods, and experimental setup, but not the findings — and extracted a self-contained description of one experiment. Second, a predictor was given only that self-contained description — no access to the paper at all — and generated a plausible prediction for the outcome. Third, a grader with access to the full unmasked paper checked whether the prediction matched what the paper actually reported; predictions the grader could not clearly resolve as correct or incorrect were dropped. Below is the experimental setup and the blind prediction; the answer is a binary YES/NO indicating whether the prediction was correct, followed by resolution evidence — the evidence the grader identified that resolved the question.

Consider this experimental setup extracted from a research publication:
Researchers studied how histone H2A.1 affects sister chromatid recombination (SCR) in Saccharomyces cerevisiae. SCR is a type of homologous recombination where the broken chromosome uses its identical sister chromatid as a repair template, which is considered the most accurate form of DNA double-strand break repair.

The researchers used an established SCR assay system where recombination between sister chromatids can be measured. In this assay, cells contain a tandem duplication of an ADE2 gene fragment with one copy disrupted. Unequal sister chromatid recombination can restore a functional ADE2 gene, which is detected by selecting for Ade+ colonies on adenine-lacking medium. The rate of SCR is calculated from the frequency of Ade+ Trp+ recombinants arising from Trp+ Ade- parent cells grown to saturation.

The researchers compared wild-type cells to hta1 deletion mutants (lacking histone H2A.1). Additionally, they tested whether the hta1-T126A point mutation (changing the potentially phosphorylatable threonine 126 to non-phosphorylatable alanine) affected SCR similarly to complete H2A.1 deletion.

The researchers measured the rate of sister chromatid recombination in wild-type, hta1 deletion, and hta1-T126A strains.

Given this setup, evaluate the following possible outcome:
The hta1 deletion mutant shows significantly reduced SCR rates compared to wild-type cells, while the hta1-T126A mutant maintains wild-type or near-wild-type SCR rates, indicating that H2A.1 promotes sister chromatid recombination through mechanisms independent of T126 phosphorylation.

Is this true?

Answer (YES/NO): NO